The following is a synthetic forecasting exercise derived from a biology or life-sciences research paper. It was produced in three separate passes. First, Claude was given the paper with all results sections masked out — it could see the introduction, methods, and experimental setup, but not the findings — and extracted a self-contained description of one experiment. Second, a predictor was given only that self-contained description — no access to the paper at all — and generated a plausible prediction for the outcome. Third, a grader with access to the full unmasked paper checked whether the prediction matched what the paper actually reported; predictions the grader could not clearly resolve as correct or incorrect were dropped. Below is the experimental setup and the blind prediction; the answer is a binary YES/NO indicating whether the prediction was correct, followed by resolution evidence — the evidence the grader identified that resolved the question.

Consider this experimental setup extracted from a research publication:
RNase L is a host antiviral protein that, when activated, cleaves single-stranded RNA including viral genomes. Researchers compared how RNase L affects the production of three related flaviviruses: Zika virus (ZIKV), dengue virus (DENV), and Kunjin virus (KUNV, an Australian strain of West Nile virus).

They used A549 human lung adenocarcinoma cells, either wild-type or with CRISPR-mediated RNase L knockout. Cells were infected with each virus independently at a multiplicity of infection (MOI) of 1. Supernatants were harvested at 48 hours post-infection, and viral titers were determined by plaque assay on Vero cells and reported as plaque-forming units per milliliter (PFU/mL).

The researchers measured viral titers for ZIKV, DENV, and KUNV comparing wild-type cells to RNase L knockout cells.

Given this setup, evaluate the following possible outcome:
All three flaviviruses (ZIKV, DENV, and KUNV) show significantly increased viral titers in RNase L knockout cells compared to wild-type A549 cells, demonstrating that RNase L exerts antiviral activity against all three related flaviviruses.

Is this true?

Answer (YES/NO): NO